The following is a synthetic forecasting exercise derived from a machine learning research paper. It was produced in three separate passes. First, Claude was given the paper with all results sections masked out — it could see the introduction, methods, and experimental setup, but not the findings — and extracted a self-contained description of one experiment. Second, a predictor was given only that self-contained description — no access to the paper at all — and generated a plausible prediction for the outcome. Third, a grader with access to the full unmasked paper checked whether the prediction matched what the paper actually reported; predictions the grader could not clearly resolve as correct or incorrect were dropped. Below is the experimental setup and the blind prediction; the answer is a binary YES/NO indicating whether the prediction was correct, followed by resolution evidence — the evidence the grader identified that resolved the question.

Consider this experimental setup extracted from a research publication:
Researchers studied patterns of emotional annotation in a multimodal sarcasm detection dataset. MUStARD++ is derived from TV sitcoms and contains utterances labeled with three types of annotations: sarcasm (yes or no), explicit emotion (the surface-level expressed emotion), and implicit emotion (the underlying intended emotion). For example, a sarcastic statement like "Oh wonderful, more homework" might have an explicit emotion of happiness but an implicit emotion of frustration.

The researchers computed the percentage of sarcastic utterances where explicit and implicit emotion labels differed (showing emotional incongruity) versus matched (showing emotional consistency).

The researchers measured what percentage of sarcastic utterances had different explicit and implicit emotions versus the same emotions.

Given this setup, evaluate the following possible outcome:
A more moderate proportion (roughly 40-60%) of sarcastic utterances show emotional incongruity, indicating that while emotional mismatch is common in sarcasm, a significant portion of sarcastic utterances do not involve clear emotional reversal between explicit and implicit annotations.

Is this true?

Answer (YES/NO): NO